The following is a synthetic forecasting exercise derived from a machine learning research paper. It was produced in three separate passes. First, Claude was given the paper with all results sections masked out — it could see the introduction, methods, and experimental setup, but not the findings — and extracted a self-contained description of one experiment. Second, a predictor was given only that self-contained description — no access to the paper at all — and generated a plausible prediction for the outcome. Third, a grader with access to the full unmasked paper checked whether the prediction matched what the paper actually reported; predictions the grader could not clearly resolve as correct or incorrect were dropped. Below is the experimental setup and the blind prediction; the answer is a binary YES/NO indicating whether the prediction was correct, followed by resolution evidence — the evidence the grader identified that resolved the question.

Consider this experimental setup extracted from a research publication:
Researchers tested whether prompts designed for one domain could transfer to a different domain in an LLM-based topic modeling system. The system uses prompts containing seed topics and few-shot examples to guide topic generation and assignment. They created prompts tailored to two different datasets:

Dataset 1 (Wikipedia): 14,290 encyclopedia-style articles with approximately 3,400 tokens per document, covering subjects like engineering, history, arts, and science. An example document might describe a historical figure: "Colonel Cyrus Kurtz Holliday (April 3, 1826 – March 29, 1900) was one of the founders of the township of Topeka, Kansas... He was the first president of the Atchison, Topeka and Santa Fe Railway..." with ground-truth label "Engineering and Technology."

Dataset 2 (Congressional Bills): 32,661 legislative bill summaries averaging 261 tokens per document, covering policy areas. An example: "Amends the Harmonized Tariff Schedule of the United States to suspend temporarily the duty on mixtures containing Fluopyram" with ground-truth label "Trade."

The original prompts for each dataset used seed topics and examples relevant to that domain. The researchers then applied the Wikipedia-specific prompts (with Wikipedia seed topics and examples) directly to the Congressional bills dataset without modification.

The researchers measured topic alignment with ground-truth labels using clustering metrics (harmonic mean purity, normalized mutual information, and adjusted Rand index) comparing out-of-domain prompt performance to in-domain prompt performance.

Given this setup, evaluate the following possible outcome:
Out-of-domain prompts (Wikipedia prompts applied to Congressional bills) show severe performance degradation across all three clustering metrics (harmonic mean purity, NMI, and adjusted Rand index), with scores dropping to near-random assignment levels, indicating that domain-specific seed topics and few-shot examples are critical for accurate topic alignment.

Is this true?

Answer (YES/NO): NO